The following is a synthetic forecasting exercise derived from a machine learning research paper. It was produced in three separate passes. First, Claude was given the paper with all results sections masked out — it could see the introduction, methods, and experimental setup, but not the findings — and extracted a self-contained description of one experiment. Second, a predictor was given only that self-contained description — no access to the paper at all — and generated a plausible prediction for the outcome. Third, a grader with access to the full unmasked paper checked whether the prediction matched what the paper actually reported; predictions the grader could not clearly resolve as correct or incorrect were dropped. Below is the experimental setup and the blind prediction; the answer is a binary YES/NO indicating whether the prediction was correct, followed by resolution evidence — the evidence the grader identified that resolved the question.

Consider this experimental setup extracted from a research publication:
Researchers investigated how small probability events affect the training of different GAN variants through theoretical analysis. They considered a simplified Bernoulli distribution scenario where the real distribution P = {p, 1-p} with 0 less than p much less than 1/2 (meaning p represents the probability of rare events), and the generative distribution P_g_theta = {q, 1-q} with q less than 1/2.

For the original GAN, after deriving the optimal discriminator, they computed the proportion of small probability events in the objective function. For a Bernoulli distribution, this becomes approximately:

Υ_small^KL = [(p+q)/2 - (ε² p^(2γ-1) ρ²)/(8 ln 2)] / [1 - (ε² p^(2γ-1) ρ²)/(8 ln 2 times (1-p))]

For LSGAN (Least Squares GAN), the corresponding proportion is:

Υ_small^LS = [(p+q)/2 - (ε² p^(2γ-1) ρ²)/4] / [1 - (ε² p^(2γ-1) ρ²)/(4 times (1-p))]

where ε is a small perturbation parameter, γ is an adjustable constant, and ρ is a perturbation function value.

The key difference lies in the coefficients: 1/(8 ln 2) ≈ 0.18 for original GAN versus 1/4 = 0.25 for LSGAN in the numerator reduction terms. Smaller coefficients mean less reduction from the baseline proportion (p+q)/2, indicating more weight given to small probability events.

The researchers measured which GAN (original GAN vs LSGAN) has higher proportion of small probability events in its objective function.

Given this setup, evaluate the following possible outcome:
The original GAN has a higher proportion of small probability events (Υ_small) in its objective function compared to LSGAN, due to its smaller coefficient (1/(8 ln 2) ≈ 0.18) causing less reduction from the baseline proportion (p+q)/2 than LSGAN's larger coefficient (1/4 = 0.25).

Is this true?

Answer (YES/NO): YES